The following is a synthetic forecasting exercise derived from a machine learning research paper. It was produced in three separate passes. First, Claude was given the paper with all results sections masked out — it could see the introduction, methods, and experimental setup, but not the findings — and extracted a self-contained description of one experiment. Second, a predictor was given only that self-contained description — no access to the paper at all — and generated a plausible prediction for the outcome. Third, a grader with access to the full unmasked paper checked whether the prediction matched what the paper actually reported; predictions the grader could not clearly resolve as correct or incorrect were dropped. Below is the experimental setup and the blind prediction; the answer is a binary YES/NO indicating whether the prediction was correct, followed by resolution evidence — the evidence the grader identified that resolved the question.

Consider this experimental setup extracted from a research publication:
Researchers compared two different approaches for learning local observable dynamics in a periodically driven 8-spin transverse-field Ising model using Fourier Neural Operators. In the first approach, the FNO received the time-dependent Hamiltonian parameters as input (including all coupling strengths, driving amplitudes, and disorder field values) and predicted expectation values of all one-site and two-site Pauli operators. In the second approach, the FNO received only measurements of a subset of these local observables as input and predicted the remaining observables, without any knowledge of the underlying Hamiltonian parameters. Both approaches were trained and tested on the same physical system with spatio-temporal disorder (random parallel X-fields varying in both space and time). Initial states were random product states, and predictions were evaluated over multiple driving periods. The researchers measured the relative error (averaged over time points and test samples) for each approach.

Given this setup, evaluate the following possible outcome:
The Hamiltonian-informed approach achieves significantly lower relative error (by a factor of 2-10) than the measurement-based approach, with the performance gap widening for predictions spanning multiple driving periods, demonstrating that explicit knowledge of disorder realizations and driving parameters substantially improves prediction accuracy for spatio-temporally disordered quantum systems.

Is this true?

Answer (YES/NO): NO